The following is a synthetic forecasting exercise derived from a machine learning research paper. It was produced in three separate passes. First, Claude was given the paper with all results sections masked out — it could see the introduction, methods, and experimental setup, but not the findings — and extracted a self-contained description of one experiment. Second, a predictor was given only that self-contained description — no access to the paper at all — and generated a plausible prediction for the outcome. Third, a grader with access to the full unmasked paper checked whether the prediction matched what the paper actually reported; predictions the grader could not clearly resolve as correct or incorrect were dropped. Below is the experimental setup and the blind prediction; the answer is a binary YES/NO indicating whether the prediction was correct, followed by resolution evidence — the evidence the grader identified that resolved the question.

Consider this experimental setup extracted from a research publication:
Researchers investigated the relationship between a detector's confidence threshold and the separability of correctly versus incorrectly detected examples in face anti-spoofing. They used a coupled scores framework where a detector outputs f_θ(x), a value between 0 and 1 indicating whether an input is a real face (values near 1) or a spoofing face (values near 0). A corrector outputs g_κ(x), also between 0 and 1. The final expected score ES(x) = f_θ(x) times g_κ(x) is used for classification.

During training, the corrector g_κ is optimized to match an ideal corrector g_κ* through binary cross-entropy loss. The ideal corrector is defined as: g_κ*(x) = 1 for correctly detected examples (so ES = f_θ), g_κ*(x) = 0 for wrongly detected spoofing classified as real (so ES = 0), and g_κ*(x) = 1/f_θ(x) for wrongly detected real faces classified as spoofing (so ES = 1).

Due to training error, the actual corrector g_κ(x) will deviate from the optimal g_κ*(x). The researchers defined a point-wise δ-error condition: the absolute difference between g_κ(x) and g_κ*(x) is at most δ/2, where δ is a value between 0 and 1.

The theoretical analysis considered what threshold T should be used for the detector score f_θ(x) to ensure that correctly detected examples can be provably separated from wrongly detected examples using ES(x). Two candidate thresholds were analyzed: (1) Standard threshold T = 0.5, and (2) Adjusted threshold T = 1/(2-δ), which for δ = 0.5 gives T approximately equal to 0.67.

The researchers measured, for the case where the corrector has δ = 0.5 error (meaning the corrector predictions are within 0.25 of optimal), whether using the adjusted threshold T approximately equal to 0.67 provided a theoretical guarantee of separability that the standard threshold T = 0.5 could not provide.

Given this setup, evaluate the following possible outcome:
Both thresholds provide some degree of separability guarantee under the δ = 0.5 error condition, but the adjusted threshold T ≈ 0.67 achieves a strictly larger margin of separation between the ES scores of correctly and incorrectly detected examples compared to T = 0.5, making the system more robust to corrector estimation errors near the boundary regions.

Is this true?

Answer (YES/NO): NO